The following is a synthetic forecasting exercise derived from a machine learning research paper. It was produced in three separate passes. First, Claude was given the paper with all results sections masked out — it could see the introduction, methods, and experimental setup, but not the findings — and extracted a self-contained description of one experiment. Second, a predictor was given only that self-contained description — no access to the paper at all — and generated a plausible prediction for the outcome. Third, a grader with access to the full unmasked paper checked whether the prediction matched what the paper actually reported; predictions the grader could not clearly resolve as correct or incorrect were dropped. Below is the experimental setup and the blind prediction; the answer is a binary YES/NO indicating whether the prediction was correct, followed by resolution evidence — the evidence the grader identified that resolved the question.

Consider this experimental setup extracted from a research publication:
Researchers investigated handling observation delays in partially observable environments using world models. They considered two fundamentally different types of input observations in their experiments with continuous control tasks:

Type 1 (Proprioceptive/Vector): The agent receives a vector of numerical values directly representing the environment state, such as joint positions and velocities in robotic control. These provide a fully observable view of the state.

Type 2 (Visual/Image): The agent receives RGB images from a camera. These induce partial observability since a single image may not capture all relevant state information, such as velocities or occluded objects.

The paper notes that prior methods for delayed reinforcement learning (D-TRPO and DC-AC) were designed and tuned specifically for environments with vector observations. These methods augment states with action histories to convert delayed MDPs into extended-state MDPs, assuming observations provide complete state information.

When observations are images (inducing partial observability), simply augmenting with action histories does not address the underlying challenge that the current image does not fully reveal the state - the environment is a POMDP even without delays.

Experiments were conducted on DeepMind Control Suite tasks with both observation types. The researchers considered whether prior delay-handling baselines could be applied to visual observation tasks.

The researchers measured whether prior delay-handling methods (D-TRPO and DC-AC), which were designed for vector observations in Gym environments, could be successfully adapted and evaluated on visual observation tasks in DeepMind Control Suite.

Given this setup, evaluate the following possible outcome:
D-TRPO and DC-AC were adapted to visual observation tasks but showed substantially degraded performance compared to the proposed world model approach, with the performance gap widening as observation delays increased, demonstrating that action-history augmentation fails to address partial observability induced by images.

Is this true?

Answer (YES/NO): NO